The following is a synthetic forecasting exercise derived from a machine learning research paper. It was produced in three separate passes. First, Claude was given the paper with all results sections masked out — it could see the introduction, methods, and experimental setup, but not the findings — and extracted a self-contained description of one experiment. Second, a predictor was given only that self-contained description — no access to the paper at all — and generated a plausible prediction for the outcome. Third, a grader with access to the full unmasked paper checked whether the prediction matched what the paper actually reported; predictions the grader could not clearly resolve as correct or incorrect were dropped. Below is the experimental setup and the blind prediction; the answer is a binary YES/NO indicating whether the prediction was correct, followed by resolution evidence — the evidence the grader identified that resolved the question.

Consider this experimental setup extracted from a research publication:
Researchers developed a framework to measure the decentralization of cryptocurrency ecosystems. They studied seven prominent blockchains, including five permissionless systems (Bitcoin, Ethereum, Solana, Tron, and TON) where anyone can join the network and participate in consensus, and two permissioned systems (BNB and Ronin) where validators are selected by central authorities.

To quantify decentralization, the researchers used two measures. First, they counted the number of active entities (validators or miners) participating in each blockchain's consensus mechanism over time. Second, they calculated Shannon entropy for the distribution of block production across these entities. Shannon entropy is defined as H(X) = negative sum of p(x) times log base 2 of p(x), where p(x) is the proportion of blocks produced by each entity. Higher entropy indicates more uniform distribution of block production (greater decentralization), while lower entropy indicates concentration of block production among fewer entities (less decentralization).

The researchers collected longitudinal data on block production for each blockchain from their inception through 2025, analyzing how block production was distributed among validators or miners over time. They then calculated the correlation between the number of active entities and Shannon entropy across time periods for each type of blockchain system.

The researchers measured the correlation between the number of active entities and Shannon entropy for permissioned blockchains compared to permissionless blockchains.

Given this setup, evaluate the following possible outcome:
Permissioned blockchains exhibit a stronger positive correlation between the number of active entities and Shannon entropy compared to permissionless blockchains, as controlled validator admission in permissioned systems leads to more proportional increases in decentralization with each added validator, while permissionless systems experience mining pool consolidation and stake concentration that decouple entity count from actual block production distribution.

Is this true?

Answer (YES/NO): YES